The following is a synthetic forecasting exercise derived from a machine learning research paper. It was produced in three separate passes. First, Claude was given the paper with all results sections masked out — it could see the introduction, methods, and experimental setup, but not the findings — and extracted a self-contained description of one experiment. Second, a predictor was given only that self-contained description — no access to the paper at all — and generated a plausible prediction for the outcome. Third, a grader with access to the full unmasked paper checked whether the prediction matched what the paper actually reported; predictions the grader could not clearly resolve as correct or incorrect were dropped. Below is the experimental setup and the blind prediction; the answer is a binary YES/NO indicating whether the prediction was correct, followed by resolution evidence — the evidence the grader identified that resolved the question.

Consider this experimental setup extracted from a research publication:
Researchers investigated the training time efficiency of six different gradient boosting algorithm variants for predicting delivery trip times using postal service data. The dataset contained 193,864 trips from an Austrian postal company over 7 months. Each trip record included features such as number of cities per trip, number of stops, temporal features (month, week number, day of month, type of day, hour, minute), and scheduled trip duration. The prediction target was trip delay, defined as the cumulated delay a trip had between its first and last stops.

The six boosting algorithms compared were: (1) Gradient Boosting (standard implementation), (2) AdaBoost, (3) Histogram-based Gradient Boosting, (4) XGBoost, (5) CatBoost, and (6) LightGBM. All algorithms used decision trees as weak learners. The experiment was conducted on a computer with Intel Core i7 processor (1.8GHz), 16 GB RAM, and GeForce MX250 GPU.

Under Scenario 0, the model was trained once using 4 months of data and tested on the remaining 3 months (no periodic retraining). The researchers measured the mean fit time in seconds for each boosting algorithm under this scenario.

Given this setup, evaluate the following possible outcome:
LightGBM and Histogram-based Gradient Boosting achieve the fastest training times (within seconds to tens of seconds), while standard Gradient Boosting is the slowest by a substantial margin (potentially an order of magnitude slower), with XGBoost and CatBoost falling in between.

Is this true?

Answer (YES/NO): NO